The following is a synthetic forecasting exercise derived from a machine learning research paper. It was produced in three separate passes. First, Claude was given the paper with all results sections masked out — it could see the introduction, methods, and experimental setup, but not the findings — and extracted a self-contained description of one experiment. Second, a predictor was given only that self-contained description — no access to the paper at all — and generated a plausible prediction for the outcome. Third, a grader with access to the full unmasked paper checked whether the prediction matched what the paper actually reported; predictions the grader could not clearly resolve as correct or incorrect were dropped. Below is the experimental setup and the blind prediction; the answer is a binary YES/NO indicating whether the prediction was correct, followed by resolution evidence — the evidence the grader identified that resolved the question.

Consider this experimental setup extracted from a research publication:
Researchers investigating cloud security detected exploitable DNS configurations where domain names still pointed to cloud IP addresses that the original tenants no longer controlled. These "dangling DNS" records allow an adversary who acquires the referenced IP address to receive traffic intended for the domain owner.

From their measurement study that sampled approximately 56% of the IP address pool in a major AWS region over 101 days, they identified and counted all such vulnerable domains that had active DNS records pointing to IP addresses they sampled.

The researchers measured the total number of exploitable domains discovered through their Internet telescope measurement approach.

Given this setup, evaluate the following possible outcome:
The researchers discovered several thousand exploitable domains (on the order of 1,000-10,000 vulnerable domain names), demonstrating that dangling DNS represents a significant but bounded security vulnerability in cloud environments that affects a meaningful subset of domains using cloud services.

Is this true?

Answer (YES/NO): YES